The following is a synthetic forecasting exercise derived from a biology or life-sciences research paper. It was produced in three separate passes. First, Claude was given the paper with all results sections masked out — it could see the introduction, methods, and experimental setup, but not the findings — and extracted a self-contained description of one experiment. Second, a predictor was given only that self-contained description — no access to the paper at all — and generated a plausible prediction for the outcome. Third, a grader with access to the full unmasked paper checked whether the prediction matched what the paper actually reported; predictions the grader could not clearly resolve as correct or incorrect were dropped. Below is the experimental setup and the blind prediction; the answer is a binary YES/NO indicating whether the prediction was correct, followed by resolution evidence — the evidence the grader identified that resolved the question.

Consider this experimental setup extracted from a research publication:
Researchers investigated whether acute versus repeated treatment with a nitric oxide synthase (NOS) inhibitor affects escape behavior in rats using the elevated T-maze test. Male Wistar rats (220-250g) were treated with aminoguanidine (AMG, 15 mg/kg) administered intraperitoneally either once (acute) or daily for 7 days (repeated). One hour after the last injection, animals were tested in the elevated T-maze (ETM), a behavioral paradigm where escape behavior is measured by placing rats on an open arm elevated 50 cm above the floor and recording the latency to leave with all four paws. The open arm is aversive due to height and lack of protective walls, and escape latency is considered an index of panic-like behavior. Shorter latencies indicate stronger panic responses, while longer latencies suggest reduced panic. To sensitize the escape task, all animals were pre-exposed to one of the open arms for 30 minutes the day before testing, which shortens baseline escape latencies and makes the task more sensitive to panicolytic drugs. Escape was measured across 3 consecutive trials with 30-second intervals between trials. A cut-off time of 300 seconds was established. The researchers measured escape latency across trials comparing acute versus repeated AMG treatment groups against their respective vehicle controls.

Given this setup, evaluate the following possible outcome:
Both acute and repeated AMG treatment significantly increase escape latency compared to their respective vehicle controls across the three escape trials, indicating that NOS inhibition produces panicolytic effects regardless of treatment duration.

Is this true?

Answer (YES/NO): NO